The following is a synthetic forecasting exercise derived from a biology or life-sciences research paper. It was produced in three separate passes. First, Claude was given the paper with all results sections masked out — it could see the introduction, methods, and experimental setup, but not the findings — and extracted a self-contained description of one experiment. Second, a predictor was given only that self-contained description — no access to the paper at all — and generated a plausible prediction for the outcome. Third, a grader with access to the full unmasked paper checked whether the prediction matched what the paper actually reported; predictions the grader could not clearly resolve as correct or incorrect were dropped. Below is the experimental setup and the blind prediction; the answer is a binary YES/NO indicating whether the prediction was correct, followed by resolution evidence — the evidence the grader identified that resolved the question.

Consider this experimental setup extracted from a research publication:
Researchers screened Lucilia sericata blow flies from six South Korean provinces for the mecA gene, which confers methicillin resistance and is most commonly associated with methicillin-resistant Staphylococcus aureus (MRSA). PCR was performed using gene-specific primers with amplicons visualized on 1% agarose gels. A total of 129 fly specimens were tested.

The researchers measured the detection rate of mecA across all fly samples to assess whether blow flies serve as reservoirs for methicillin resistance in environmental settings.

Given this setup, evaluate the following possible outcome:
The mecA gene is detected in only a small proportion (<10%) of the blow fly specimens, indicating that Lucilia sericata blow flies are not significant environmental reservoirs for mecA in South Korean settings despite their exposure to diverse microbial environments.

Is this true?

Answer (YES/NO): YES